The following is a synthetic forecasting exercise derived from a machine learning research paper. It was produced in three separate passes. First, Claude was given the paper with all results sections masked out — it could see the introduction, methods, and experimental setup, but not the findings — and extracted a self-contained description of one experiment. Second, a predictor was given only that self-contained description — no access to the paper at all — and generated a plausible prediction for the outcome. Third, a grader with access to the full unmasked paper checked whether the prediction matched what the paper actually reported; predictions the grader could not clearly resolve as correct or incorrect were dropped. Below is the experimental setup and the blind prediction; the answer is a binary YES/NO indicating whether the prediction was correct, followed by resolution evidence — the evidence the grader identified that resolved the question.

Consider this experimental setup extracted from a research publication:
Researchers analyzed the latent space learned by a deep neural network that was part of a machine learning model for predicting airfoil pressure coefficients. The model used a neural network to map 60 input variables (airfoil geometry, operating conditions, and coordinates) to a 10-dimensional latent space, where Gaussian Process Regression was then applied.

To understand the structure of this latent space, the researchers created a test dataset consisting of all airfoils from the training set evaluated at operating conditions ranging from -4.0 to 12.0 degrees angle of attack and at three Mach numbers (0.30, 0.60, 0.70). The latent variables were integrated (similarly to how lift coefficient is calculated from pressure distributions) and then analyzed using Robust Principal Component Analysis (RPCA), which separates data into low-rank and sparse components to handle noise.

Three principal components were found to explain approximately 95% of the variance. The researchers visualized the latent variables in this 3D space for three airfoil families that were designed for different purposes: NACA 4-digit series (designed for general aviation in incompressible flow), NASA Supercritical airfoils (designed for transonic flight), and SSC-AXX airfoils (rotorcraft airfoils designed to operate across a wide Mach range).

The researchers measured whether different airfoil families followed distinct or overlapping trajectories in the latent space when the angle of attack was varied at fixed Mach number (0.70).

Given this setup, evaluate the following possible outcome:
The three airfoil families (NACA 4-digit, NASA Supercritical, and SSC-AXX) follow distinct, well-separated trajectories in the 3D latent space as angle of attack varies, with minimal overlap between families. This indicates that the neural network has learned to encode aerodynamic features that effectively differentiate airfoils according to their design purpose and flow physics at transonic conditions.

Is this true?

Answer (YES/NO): YES